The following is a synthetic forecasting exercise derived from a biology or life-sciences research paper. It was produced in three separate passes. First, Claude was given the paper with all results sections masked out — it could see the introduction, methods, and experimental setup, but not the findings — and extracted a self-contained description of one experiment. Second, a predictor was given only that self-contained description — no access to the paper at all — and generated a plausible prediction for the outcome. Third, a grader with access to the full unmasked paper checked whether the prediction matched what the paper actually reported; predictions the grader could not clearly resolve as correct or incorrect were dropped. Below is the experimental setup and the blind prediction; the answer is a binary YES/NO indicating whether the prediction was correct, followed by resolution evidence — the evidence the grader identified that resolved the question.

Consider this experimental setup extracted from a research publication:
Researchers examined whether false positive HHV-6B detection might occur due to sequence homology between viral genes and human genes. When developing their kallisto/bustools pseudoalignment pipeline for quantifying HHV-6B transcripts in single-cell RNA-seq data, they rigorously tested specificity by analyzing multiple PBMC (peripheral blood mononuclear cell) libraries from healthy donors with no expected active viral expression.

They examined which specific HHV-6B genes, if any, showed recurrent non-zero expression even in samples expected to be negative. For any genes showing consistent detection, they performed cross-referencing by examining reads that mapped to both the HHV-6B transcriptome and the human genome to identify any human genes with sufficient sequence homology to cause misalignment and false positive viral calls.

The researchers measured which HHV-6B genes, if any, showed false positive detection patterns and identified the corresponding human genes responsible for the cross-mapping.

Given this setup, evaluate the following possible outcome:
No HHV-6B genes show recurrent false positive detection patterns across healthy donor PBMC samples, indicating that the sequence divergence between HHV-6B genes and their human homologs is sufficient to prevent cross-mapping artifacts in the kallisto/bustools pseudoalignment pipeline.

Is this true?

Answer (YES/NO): NO